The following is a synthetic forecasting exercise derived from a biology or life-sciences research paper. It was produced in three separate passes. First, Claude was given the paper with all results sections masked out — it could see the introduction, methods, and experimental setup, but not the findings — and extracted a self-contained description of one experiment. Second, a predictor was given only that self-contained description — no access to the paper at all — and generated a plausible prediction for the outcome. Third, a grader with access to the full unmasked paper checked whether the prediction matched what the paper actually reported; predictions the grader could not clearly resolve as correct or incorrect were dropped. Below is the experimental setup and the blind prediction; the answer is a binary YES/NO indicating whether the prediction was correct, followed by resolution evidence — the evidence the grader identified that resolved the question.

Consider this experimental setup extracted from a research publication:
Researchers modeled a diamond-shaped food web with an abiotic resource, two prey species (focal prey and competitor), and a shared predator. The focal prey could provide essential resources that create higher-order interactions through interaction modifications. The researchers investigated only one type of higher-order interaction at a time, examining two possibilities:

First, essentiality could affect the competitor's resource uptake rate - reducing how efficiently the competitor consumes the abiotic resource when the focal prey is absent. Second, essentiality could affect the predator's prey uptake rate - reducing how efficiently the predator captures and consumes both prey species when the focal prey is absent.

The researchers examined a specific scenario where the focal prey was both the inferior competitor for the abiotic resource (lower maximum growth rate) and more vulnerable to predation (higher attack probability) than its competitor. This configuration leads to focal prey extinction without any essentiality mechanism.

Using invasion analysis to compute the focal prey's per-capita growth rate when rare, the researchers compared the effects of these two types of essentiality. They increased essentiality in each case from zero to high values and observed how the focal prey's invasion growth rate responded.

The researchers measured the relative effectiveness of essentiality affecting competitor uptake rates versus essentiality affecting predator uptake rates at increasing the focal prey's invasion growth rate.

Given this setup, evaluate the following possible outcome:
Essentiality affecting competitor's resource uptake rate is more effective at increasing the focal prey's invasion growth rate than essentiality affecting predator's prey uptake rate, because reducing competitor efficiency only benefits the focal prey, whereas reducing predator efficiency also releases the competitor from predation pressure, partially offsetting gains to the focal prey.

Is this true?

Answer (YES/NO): NO